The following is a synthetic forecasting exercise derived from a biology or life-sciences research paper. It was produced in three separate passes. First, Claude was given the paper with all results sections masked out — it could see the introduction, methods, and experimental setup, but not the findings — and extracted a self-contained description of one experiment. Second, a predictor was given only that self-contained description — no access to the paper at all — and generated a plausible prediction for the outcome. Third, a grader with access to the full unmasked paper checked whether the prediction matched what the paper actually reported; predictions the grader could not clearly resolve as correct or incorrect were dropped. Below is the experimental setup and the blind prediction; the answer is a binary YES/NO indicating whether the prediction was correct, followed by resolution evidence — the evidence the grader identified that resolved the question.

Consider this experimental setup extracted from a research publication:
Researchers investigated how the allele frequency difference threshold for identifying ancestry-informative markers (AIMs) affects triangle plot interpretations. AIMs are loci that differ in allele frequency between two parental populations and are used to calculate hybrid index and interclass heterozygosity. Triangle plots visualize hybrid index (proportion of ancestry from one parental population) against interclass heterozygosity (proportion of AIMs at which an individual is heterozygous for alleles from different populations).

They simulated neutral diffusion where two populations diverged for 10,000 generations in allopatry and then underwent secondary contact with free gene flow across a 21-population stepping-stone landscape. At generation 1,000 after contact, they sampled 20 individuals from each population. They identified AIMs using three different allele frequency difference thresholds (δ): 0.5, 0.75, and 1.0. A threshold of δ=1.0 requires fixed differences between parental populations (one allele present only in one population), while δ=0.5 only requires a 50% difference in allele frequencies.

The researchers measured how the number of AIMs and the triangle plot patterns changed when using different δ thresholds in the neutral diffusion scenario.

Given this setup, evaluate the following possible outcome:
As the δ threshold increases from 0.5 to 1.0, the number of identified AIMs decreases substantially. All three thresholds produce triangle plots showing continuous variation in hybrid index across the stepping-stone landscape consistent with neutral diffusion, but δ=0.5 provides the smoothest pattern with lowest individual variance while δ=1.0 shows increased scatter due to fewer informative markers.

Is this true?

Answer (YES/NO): NO